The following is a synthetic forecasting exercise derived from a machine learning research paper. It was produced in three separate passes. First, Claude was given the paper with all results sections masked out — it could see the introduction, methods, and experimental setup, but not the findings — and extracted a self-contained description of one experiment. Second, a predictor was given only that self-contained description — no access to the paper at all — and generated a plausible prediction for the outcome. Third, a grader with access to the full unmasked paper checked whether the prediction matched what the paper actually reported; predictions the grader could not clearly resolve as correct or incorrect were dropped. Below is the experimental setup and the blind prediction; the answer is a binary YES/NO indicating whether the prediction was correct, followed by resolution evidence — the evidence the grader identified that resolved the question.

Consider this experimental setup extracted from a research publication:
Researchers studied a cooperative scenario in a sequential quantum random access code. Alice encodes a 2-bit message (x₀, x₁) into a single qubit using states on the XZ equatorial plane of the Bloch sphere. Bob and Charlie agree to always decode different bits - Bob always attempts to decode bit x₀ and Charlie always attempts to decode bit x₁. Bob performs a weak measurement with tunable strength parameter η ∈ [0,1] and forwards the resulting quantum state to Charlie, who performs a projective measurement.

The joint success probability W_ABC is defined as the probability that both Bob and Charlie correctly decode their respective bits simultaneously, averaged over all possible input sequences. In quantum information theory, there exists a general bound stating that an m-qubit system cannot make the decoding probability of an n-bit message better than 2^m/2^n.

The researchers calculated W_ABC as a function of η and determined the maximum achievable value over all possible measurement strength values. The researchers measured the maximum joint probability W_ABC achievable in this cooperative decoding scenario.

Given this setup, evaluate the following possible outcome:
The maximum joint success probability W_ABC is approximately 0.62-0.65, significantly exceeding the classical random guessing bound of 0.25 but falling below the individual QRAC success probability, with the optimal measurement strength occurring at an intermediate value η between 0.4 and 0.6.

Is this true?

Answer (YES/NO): NO